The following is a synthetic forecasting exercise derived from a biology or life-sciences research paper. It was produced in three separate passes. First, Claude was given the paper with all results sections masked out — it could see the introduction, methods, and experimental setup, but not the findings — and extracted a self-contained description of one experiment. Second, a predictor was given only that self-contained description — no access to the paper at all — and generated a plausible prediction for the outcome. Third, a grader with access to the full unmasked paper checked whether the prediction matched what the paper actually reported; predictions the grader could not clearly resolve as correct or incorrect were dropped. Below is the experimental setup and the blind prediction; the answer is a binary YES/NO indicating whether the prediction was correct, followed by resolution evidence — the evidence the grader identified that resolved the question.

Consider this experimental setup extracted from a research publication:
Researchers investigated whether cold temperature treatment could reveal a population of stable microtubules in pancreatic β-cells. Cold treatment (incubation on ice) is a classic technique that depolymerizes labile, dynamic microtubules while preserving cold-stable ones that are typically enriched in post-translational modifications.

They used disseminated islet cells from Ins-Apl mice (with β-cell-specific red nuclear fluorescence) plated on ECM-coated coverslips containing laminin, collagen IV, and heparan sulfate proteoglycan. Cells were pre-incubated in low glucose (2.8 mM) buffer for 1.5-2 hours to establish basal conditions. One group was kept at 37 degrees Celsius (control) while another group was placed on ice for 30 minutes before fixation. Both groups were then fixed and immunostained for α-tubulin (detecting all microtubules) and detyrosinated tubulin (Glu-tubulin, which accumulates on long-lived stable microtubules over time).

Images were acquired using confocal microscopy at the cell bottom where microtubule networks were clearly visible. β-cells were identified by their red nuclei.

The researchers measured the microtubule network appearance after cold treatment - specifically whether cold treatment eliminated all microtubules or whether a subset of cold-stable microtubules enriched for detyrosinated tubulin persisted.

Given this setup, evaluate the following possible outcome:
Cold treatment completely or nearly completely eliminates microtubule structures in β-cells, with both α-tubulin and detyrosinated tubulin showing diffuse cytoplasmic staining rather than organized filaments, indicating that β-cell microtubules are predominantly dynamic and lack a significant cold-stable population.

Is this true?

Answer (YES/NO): NO